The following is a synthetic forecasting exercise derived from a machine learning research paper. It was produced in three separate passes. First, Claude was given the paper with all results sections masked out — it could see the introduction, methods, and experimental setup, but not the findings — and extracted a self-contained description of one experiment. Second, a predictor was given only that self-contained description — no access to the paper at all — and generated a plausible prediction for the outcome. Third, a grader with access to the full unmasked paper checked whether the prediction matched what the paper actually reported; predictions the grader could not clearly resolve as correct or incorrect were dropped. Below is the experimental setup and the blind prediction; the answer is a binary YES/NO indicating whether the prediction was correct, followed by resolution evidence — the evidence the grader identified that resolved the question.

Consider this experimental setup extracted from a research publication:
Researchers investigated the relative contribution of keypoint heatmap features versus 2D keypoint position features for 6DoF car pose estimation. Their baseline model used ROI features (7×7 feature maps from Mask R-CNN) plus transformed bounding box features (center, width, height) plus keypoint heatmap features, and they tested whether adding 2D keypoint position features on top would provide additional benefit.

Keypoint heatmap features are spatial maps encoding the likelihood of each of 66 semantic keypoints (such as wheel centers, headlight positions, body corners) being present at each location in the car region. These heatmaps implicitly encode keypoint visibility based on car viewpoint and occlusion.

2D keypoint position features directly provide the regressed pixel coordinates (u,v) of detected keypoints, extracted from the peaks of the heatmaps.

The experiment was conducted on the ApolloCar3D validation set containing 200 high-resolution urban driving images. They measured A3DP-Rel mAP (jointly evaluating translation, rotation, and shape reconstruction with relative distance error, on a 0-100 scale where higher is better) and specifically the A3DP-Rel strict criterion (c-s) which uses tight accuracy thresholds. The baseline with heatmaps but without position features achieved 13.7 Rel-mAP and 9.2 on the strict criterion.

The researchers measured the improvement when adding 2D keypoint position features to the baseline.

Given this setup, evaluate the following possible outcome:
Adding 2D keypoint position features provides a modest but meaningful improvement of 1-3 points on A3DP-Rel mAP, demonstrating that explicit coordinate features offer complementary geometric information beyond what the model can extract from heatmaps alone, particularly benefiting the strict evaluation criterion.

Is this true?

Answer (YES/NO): NO